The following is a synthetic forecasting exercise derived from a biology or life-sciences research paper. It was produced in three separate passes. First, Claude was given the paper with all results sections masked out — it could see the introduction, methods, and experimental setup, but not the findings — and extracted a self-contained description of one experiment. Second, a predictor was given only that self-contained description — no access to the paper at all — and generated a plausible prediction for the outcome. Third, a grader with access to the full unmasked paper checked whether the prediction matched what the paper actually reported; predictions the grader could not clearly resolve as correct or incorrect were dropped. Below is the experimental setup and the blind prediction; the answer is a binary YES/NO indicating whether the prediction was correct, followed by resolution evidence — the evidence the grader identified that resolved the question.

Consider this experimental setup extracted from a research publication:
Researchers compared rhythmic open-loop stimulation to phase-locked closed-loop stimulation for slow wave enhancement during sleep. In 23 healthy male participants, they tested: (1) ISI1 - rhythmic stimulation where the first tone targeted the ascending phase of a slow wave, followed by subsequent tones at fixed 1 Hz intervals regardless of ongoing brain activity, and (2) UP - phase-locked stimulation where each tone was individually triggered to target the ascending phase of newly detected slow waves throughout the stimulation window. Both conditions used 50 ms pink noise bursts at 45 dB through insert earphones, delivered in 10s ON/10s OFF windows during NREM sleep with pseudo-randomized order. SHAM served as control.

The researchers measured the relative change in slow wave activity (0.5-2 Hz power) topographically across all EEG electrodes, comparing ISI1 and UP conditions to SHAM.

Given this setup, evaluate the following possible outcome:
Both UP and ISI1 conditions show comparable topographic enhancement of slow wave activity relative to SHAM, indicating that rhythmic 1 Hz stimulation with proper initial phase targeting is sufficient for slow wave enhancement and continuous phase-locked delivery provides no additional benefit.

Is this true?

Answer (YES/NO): YES